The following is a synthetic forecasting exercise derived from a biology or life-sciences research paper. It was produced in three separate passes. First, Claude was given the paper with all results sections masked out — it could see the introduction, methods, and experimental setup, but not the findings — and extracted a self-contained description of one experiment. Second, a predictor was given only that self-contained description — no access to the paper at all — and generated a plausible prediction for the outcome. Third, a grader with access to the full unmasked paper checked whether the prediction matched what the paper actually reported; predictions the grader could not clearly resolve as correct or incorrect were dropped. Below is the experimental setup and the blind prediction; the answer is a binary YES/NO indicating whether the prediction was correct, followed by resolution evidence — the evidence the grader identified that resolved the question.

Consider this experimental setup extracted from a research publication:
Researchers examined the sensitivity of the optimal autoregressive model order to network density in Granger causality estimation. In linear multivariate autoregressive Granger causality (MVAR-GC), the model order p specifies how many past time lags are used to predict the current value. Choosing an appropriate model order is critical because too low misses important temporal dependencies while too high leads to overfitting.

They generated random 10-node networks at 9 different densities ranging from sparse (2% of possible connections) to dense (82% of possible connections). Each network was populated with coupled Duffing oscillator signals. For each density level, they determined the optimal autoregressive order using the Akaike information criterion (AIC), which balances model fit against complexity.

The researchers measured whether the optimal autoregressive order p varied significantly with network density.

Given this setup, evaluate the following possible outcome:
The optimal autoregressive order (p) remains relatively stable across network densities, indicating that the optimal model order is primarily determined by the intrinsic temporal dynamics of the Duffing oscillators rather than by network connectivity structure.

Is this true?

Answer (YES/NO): YES